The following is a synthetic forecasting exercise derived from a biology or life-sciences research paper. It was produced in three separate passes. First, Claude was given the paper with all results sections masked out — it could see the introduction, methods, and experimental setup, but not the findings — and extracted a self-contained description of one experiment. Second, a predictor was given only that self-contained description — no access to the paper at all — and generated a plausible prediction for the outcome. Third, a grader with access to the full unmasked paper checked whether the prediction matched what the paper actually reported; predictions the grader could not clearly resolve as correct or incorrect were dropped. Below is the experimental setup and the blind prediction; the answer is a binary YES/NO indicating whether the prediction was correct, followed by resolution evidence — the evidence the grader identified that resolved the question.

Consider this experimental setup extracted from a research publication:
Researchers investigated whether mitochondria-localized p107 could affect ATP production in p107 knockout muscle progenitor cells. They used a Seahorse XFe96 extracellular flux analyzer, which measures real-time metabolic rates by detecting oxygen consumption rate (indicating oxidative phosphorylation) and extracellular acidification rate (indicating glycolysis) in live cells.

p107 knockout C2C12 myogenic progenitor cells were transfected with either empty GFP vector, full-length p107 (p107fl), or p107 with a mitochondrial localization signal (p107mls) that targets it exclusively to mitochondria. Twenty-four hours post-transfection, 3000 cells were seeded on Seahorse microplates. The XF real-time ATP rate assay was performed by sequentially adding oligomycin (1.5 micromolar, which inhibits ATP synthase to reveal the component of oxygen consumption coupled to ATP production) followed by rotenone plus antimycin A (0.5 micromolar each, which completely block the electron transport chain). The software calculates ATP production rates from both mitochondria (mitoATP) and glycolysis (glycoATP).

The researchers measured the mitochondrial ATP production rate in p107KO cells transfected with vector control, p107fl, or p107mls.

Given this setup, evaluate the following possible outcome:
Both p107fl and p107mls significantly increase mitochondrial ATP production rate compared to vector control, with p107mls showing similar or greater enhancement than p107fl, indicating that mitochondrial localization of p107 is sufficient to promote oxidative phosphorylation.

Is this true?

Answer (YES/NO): NO